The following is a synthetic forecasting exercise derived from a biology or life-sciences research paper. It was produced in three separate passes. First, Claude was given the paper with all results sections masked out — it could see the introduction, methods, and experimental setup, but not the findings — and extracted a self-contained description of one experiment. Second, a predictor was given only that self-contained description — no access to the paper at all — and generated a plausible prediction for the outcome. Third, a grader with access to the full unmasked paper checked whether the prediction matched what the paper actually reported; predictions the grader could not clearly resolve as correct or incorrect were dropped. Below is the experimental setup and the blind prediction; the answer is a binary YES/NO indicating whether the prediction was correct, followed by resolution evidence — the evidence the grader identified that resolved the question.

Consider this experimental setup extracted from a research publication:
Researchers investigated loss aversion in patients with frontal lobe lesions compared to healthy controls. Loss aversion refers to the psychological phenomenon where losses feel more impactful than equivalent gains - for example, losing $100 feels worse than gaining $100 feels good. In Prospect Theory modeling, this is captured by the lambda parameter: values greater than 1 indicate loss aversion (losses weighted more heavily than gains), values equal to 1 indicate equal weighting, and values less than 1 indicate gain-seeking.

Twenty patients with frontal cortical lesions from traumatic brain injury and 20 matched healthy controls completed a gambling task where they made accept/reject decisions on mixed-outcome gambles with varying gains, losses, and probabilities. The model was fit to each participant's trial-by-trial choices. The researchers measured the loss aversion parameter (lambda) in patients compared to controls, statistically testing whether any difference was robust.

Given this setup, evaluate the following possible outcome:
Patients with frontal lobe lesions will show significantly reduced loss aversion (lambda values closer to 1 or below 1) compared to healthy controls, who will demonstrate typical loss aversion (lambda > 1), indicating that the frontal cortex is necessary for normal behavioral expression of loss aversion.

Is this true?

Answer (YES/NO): NO